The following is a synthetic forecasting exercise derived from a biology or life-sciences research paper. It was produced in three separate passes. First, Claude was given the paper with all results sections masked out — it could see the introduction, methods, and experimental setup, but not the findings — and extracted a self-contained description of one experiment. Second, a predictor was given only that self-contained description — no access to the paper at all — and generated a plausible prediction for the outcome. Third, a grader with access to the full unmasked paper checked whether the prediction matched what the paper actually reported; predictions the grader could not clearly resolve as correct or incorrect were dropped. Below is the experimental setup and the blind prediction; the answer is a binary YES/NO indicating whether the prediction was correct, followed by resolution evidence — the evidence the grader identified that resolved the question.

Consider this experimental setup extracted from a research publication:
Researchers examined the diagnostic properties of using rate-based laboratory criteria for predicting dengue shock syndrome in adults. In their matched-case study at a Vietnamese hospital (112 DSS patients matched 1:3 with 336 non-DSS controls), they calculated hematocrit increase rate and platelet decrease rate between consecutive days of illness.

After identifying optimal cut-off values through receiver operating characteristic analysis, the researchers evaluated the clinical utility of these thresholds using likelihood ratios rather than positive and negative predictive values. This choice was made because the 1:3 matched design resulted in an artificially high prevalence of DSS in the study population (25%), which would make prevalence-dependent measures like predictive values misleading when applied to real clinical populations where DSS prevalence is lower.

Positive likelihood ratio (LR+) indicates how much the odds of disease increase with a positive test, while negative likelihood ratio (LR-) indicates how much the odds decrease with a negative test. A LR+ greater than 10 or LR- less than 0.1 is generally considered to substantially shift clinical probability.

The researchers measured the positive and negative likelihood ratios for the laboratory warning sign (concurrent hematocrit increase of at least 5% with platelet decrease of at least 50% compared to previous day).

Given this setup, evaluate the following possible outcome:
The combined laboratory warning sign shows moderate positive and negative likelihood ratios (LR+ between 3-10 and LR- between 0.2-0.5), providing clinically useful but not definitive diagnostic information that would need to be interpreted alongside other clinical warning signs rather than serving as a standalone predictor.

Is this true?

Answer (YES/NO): YES